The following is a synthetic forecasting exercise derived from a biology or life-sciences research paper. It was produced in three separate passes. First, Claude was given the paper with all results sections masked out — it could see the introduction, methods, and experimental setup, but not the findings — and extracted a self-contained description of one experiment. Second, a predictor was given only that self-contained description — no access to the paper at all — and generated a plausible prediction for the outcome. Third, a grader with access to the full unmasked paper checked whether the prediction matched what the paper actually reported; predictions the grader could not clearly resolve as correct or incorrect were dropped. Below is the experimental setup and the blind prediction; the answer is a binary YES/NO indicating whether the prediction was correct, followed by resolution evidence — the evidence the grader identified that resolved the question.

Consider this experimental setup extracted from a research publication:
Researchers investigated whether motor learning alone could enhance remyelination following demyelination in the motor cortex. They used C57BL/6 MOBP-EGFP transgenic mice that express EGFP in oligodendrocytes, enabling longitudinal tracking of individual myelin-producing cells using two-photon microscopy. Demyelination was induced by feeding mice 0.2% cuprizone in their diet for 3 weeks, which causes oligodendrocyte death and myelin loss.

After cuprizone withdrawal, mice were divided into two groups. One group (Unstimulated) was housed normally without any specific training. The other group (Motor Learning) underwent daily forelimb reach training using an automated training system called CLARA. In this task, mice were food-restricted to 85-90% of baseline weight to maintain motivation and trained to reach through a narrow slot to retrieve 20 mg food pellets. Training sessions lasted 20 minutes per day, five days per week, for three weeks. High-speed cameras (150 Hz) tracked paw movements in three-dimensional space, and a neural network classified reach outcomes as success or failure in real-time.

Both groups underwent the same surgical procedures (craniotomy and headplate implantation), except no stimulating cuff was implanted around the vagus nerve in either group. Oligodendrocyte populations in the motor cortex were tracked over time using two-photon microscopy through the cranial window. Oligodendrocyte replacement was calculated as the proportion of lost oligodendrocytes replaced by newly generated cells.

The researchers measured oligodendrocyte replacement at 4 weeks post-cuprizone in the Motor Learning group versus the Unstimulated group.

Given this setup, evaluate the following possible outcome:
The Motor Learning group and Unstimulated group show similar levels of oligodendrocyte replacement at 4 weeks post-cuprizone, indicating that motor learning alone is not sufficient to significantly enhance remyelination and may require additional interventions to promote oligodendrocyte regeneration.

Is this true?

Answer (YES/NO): NO